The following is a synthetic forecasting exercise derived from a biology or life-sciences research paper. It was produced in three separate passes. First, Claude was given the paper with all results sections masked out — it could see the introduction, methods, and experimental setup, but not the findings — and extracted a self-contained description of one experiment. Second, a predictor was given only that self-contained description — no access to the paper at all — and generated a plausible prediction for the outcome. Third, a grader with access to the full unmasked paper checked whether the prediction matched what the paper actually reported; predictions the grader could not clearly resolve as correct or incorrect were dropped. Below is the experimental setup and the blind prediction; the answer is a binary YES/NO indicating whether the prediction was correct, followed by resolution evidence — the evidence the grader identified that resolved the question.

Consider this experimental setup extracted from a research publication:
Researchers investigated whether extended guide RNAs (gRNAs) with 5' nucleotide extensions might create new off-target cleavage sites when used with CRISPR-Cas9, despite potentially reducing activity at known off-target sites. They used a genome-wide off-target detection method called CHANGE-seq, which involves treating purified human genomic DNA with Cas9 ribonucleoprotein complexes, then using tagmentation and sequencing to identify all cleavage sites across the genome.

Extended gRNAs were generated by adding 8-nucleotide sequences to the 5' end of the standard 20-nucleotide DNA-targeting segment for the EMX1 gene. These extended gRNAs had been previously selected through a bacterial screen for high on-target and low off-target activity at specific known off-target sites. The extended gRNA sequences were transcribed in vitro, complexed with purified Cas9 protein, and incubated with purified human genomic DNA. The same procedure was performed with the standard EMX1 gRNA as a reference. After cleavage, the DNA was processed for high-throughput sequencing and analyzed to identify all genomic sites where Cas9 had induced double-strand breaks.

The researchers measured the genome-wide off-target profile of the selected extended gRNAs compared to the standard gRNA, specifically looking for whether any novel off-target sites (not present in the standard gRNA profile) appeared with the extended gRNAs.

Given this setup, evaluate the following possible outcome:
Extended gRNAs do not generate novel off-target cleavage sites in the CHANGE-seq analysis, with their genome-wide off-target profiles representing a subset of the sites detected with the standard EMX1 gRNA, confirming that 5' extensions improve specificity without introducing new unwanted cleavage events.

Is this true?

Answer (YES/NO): YES